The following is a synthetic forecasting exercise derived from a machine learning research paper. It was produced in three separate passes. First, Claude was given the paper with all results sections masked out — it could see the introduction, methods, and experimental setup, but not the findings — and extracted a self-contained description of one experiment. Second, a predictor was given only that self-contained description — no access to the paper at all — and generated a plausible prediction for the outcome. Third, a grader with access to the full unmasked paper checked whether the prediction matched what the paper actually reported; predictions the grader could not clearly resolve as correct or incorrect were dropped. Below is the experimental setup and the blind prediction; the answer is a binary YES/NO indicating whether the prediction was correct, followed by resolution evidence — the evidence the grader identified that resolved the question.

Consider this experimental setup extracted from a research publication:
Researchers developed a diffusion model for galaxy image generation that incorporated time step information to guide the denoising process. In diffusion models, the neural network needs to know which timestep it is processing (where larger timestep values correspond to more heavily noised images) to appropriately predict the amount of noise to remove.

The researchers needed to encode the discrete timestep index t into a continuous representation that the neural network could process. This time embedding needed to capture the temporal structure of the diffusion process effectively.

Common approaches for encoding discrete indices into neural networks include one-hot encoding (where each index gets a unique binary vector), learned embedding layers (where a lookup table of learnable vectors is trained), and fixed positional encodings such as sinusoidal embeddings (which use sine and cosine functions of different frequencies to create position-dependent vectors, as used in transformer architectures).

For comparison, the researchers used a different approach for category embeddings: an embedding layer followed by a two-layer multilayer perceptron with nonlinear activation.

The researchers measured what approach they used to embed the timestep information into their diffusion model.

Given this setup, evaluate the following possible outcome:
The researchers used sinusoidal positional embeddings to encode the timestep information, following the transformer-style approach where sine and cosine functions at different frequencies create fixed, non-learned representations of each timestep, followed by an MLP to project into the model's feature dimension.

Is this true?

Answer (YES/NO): YES